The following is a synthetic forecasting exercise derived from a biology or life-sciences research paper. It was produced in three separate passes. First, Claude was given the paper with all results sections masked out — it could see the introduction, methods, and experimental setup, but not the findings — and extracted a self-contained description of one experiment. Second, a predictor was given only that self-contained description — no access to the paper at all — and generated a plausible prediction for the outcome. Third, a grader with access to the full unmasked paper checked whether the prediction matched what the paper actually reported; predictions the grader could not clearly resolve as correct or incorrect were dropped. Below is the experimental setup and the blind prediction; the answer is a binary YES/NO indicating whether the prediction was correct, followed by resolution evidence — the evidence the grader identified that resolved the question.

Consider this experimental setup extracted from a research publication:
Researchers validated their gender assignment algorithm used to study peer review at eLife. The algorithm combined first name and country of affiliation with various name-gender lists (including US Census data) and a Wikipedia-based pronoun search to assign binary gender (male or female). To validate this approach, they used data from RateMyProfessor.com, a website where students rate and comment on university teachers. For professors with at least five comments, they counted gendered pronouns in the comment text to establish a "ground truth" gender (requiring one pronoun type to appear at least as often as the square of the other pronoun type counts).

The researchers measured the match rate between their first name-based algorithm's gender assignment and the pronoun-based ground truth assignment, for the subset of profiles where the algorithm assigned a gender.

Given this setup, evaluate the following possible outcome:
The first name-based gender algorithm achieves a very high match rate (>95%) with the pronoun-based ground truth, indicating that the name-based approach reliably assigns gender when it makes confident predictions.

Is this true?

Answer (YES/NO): YES